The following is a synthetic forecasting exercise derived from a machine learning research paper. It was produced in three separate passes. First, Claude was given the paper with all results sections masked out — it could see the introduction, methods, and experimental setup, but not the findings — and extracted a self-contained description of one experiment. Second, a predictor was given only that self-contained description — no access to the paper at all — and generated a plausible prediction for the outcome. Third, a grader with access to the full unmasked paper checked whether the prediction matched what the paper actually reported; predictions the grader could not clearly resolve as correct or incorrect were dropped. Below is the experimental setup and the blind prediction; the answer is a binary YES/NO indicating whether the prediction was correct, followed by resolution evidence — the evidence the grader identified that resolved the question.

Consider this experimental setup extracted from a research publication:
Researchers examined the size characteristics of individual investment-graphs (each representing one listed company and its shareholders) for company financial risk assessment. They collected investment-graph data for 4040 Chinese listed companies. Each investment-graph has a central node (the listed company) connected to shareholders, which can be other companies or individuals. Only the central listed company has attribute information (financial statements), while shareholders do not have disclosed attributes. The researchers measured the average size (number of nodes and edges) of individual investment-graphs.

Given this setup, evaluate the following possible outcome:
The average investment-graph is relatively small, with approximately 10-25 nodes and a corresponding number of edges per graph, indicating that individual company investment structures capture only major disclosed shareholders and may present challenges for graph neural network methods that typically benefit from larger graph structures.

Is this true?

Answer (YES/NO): NO